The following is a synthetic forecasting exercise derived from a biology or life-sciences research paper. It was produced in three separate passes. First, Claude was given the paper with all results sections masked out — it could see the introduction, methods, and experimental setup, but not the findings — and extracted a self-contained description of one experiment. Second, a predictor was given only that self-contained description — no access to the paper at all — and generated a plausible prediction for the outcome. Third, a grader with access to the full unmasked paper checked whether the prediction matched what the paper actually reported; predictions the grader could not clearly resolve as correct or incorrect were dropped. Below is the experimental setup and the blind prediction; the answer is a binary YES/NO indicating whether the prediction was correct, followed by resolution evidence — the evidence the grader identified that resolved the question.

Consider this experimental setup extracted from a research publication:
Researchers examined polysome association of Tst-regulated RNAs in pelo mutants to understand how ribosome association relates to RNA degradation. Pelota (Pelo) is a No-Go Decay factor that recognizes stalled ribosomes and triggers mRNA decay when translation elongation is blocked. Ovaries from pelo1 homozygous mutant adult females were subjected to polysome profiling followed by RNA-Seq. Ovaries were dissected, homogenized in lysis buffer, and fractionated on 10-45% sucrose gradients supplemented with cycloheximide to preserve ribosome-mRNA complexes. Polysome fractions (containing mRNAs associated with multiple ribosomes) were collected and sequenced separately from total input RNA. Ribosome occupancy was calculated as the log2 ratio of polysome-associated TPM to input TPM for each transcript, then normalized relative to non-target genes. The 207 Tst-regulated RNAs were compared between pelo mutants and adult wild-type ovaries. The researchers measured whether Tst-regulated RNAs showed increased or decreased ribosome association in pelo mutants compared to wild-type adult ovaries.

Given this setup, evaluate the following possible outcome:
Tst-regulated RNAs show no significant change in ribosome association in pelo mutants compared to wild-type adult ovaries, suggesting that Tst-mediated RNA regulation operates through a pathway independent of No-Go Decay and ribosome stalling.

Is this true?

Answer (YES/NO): NO